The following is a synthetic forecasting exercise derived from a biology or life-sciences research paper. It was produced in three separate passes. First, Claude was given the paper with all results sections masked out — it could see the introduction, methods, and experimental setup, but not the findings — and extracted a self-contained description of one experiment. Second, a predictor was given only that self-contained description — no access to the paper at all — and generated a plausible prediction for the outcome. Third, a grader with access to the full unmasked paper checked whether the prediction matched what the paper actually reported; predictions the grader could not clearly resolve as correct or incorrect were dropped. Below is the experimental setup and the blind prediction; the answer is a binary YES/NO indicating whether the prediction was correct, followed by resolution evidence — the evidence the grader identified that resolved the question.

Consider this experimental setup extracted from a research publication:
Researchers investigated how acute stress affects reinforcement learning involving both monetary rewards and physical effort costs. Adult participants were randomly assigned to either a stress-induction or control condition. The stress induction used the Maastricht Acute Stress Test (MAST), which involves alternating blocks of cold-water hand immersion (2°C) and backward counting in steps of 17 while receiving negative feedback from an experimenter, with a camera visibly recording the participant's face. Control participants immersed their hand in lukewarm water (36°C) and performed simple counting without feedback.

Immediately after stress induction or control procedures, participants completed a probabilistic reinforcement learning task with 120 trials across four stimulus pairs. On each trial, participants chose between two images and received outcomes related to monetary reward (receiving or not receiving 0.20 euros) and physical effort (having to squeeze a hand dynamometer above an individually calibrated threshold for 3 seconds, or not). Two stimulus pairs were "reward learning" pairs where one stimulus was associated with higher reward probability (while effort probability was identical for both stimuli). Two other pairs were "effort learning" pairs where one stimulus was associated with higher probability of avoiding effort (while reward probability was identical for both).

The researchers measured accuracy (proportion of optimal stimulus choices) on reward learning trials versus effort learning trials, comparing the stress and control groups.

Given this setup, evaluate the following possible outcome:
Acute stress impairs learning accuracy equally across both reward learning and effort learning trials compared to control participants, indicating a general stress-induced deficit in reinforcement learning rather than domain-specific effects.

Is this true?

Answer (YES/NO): NO